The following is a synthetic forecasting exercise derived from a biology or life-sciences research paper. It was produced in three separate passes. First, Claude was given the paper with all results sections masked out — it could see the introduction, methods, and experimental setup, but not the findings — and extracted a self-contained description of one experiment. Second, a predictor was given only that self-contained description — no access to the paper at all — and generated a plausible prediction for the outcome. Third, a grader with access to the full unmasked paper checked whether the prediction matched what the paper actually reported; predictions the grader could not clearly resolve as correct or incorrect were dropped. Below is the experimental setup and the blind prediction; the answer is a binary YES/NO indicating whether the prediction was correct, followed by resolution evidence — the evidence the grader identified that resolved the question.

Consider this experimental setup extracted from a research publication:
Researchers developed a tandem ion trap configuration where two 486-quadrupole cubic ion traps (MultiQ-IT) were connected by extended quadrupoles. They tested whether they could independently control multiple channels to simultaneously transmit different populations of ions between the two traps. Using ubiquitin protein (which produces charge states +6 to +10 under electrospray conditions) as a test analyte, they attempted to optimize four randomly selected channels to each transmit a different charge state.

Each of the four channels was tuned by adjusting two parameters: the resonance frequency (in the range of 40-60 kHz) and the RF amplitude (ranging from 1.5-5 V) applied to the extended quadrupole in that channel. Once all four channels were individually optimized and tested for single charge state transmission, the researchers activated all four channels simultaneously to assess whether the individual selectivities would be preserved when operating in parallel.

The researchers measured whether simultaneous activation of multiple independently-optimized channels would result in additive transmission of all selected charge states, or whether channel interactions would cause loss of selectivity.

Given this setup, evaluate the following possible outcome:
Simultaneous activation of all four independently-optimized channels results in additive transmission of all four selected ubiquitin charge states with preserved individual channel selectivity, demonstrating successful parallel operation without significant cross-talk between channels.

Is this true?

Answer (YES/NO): YES